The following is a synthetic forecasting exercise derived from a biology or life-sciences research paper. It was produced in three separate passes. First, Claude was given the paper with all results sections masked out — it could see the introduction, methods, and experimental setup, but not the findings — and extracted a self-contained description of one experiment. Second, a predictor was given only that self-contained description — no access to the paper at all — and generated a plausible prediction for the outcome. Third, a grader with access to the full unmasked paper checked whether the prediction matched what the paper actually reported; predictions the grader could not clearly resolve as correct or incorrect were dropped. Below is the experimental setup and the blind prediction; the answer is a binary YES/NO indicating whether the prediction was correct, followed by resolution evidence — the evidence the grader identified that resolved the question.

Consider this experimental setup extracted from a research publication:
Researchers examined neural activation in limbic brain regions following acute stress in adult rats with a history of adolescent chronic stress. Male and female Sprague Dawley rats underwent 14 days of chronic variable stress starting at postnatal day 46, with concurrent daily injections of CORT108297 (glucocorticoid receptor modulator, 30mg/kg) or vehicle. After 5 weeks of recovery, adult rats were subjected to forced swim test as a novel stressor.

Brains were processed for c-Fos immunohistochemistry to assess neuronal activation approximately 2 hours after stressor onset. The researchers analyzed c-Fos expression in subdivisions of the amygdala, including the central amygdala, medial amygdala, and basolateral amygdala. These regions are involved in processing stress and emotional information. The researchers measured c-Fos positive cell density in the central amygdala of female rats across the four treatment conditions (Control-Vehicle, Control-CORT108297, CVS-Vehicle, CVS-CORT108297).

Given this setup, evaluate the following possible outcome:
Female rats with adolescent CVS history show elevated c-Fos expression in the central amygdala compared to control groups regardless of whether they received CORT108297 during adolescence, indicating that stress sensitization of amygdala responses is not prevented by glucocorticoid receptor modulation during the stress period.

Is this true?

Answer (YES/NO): NO